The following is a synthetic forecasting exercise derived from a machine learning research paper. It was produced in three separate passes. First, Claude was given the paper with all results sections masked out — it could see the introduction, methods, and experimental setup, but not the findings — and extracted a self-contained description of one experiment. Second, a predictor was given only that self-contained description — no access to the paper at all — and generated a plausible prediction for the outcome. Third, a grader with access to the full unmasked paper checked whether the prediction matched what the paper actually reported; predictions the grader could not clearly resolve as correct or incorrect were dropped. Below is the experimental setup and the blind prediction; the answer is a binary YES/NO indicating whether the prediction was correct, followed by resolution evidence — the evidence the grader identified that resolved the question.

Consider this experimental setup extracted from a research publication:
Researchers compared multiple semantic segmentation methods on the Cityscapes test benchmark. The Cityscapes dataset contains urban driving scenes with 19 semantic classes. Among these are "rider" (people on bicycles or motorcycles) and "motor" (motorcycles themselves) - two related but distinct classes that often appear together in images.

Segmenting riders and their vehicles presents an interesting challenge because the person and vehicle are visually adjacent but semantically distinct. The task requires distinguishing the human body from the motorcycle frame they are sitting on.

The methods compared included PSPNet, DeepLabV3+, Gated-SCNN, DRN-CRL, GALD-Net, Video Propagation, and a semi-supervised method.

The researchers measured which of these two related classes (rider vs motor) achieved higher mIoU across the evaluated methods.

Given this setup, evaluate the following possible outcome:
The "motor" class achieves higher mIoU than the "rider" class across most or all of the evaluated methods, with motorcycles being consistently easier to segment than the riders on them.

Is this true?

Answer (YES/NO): NO